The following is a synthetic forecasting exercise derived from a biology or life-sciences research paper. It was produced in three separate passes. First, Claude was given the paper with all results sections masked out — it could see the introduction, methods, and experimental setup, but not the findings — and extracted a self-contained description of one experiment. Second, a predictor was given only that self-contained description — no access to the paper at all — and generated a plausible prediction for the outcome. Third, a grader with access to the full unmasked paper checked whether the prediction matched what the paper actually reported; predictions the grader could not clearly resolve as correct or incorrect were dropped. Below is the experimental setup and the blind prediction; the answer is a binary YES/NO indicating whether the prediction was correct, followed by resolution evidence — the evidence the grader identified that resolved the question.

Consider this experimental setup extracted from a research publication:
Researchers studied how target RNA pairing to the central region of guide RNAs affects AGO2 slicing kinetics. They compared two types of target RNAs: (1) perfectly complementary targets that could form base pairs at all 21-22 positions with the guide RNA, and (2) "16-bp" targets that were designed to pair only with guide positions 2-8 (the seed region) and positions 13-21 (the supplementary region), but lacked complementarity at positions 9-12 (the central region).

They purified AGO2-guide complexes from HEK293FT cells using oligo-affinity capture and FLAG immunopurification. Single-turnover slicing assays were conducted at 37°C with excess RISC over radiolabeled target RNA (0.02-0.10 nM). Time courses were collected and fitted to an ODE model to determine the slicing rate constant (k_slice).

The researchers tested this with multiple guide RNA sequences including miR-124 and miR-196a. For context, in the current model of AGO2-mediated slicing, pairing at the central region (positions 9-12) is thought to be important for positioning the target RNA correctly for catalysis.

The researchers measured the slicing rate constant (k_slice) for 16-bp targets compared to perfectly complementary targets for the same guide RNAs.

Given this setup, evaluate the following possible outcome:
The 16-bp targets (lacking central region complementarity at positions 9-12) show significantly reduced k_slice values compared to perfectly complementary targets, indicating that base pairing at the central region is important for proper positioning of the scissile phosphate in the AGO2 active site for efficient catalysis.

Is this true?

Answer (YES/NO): NO